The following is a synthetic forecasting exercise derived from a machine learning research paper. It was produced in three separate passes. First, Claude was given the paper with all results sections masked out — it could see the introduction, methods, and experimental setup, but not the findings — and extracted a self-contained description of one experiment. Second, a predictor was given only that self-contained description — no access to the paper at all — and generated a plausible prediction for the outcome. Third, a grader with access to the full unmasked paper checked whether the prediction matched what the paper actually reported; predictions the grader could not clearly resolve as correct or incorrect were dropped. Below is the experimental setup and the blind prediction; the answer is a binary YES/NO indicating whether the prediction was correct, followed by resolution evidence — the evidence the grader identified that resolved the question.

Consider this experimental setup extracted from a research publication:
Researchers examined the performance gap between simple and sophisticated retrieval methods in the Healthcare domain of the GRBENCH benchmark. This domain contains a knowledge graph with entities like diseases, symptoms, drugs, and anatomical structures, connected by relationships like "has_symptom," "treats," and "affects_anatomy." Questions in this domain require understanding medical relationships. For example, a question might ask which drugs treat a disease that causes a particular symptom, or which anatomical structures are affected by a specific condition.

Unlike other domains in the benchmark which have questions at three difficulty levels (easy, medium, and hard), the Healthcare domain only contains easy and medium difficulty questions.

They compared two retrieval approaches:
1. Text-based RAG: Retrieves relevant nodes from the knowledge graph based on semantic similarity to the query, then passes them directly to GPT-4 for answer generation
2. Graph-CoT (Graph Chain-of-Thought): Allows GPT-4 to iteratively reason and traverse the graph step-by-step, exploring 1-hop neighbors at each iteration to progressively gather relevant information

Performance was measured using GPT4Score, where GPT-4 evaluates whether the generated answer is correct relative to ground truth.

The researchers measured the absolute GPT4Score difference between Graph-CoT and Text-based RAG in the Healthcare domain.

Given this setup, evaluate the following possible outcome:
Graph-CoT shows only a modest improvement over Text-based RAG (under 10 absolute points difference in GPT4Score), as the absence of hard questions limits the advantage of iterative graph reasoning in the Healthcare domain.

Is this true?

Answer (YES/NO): NO